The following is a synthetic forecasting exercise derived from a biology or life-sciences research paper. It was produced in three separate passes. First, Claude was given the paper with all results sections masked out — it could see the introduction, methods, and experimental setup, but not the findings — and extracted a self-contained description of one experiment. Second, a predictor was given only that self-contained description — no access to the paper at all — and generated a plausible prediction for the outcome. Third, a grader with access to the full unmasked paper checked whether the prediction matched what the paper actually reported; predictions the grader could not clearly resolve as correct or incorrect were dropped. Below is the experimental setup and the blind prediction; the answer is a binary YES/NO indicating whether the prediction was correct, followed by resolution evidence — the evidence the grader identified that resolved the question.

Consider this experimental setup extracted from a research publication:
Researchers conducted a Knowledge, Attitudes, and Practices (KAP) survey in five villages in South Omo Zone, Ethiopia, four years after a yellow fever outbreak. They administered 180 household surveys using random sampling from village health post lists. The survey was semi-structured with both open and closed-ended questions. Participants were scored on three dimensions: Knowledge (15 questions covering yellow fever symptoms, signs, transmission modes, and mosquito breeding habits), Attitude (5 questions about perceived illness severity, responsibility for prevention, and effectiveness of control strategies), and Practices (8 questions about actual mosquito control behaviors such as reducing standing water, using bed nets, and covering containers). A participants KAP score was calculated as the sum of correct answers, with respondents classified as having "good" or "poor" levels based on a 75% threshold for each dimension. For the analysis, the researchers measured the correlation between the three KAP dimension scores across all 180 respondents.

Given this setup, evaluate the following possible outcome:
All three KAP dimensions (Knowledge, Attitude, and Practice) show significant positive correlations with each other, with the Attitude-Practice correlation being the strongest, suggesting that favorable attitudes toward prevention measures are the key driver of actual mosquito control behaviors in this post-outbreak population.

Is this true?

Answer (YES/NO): NO